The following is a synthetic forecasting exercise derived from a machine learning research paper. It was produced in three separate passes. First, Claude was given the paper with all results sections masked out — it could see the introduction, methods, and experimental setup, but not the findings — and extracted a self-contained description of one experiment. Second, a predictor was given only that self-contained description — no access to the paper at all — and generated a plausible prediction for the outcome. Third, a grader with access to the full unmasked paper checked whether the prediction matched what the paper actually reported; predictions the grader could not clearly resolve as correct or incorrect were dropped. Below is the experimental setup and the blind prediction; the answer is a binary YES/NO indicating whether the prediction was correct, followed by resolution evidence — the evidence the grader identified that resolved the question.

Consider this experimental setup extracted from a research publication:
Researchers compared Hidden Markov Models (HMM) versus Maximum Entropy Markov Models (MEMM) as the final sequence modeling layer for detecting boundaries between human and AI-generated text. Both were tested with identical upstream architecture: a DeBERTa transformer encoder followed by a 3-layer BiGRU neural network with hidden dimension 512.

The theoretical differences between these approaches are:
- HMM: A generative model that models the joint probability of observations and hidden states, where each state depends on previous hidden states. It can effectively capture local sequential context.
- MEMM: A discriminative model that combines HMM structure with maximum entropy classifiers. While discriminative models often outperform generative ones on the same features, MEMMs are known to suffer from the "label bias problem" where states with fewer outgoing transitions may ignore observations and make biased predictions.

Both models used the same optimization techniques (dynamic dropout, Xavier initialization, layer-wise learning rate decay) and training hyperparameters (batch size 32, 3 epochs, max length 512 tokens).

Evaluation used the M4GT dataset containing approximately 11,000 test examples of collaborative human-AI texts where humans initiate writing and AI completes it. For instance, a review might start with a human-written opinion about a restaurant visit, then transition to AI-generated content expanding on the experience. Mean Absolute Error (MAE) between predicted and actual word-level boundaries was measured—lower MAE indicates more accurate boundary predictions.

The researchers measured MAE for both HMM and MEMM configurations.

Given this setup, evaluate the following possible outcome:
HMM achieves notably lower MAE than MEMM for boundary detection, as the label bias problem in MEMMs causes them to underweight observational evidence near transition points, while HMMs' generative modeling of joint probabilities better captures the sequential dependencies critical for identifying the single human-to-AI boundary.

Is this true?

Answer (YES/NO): YES